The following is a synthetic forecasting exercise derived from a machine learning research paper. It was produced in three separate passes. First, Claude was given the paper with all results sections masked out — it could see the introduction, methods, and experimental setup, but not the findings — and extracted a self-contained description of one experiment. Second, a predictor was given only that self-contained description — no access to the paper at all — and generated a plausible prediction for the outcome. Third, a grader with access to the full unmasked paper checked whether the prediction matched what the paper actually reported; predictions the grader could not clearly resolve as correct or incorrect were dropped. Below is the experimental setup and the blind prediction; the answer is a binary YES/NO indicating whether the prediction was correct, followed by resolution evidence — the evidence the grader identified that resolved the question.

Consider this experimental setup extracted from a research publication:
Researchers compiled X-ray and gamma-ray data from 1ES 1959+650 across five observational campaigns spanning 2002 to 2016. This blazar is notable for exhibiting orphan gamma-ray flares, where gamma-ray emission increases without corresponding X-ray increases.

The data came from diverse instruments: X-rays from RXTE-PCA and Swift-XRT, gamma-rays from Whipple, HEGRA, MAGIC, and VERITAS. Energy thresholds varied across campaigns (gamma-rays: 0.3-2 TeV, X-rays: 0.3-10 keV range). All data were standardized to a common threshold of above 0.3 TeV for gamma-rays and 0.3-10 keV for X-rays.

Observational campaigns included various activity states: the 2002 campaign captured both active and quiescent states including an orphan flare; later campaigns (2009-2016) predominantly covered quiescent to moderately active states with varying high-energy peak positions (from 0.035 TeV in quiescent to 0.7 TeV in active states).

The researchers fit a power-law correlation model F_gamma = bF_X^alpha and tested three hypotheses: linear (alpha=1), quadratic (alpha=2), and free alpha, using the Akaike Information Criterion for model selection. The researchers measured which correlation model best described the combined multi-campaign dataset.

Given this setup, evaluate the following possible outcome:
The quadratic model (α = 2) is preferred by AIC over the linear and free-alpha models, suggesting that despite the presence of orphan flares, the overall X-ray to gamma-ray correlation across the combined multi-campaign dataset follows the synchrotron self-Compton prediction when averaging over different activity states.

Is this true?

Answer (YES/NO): NO